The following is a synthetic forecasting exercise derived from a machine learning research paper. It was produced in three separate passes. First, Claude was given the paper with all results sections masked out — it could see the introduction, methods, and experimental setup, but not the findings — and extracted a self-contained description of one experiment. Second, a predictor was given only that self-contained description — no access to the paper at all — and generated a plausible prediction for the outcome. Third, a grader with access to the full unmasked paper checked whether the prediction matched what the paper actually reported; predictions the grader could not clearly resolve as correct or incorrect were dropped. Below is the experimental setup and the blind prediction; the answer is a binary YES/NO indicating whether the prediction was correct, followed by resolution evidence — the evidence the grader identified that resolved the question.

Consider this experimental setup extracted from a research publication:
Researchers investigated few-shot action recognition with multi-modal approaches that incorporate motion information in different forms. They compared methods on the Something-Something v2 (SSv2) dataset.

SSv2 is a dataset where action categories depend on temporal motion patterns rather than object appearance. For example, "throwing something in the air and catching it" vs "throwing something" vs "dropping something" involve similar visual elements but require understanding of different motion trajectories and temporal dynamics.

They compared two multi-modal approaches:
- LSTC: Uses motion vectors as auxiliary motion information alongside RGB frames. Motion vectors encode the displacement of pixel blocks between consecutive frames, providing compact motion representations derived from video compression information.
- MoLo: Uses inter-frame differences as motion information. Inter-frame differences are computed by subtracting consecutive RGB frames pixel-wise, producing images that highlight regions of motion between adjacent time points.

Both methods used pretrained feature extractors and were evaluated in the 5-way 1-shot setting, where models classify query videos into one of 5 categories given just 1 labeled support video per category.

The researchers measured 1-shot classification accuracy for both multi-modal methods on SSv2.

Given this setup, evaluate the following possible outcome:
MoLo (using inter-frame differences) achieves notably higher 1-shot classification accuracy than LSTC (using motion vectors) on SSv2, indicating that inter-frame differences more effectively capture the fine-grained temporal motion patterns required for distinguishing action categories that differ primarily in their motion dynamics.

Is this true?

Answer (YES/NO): YES